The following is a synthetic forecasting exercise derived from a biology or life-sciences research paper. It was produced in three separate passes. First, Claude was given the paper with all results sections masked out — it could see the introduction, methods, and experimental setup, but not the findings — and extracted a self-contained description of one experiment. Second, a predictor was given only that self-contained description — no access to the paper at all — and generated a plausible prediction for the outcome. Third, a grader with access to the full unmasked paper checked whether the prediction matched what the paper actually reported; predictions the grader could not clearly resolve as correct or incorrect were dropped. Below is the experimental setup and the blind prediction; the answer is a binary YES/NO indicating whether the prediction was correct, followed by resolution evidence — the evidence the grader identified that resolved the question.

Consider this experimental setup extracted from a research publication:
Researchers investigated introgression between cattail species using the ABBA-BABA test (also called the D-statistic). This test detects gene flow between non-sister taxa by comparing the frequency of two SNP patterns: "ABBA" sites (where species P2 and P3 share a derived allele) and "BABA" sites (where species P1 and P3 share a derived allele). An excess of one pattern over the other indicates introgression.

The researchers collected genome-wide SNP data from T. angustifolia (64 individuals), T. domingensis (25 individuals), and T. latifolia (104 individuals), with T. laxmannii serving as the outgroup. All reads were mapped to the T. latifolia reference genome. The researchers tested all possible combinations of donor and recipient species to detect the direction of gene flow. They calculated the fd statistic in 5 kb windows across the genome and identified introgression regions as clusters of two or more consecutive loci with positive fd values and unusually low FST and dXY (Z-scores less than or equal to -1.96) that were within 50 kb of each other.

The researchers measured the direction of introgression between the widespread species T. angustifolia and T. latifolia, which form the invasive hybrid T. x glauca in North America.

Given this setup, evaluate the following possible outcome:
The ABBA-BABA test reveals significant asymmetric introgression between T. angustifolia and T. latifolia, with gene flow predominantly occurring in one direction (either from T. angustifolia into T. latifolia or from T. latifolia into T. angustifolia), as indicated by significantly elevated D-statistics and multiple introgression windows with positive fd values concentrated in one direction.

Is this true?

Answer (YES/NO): YES